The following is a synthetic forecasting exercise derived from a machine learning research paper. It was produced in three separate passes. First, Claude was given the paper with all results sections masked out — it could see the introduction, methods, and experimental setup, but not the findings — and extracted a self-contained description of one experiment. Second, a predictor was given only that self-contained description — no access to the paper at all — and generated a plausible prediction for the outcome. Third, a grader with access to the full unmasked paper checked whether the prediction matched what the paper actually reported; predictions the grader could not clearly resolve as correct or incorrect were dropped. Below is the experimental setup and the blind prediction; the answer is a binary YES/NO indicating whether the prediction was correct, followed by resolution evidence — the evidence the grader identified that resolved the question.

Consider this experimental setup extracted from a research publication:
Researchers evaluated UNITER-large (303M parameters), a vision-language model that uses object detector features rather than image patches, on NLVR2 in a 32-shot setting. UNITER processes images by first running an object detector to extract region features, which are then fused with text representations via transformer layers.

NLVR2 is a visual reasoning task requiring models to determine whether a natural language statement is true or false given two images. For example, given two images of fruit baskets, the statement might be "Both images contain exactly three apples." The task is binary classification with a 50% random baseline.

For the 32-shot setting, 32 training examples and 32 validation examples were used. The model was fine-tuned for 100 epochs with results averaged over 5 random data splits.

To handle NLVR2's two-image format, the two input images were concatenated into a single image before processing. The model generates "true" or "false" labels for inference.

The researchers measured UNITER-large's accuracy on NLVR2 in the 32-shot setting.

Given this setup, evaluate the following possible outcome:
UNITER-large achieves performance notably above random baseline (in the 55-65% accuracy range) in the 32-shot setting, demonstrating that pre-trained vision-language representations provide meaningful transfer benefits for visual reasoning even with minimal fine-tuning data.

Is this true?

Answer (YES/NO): NO